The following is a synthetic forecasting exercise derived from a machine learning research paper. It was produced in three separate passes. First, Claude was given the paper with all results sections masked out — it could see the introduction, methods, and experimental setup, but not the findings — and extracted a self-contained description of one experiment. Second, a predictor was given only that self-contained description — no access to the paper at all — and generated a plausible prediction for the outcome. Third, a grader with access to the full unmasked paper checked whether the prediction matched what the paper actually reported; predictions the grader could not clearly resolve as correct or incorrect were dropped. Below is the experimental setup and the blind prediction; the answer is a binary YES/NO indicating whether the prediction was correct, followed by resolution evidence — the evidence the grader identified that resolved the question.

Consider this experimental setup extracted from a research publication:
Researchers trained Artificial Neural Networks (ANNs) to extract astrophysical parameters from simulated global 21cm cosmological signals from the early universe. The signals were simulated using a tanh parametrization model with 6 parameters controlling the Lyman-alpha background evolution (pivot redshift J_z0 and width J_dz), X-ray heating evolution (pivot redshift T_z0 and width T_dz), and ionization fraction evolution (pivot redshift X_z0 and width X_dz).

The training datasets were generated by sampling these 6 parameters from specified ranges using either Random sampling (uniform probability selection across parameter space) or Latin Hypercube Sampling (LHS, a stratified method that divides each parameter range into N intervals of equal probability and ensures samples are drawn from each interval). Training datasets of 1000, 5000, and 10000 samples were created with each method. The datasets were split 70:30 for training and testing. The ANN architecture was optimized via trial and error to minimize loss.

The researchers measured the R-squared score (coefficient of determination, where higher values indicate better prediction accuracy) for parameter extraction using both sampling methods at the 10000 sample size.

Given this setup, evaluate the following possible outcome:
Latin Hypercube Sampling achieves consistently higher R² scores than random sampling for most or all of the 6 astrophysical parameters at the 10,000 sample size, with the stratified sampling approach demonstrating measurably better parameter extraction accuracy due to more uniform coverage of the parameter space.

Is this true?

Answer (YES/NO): NO